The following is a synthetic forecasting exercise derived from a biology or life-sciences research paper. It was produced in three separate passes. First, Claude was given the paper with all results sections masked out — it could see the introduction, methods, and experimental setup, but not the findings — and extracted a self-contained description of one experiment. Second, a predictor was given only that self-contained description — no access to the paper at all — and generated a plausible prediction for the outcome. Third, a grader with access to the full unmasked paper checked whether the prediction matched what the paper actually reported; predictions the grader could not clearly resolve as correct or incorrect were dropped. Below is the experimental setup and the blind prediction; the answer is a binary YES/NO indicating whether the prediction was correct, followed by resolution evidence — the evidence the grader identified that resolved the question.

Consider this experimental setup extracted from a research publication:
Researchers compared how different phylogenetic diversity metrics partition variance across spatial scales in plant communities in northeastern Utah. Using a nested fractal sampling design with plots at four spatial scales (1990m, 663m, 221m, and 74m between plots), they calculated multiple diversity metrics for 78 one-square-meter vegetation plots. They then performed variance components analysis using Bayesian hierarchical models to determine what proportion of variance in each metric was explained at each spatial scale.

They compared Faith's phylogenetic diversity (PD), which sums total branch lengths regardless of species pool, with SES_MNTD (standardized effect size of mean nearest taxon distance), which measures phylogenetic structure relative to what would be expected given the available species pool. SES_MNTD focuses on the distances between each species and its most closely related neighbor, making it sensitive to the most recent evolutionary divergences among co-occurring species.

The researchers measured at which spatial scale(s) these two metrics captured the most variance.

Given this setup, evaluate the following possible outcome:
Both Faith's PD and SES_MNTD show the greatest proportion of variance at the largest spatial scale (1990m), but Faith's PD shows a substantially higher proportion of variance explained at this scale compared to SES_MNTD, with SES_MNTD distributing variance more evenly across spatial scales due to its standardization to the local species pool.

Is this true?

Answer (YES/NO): NO